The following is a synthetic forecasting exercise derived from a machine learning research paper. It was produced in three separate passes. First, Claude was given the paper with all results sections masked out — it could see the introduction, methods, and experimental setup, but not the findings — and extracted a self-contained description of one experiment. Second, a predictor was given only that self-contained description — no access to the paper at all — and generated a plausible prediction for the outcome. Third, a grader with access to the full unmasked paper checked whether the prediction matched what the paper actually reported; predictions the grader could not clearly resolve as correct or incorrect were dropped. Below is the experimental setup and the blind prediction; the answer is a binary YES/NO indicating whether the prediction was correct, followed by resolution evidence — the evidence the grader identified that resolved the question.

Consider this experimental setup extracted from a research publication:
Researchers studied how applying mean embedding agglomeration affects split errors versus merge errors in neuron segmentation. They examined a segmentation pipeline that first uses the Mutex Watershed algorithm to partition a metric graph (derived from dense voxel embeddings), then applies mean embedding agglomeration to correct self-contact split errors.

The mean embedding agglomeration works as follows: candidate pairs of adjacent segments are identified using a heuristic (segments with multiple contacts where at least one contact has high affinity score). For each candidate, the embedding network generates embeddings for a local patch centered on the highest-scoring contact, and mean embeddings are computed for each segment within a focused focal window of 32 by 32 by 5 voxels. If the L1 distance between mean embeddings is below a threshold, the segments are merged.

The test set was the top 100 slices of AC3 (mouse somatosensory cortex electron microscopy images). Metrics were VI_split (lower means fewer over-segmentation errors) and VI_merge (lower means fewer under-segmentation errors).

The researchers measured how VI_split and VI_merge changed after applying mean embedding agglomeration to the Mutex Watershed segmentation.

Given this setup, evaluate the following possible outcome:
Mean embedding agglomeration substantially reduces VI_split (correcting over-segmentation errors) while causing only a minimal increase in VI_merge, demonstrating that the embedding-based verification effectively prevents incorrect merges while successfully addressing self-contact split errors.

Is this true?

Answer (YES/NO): YES